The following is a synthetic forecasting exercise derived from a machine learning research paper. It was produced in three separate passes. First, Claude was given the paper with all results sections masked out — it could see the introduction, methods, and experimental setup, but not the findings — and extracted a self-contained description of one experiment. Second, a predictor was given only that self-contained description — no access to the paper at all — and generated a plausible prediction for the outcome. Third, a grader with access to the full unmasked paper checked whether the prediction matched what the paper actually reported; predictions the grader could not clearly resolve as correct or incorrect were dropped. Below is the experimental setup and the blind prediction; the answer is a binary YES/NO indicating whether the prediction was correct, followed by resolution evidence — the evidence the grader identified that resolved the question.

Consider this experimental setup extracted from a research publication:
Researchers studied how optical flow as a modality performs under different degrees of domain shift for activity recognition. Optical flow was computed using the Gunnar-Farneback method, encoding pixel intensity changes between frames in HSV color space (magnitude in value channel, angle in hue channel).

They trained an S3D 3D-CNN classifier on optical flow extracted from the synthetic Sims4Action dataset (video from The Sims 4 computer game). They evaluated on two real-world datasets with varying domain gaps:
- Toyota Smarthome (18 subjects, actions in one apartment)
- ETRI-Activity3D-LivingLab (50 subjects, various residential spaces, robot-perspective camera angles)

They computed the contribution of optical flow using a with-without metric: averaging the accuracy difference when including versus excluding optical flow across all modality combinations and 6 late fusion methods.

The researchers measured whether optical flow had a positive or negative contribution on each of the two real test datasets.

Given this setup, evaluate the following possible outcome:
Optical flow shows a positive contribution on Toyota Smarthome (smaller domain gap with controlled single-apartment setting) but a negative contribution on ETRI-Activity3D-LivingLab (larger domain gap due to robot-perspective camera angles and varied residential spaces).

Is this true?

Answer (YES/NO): YES